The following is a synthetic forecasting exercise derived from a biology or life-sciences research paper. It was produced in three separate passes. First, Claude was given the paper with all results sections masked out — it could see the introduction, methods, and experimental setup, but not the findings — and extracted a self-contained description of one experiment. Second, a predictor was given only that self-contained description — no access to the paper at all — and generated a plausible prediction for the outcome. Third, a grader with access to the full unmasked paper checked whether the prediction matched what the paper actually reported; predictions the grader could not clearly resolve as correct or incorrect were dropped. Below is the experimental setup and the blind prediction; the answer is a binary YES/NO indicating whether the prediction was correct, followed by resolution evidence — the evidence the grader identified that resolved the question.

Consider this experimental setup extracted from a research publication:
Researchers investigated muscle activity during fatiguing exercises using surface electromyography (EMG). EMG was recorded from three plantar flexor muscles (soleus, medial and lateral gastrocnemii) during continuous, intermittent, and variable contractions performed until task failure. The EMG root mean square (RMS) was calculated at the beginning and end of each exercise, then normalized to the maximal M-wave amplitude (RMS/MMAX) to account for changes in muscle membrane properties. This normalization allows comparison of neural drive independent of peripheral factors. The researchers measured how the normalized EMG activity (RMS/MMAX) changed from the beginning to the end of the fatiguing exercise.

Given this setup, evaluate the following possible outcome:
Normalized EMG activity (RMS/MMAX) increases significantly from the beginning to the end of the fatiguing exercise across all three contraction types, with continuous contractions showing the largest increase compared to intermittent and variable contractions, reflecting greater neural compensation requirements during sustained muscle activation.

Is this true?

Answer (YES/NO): YES